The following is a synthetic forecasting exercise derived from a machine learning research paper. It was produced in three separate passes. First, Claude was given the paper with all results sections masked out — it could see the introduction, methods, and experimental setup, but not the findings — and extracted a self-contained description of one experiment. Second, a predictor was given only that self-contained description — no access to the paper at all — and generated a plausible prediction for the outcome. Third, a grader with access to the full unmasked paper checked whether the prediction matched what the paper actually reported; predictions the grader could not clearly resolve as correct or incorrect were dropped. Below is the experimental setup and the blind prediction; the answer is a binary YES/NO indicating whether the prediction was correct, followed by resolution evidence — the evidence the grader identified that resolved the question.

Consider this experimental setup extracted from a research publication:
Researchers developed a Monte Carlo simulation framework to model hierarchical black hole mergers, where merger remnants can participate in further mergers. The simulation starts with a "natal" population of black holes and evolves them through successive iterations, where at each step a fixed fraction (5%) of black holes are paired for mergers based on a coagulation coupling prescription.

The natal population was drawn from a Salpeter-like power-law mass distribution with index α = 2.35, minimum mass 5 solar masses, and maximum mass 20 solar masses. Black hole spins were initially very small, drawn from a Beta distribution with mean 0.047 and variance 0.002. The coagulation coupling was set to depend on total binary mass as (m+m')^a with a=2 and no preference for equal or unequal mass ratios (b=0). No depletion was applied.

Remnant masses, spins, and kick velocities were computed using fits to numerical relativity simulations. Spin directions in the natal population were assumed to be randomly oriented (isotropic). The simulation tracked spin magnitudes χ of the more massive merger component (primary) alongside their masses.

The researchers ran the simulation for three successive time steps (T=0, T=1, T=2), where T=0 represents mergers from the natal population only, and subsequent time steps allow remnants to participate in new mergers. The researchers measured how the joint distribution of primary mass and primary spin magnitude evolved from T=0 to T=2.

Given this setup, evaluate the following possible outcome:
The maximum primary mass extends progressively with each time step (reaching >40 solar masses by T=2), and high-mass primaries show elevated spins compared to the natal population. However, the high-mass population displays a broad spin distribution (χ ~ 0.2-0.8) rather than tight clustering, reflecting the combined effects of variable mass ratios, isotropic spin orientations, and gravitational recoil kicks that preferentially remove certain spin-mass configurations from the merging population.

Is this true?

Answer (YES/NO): NO